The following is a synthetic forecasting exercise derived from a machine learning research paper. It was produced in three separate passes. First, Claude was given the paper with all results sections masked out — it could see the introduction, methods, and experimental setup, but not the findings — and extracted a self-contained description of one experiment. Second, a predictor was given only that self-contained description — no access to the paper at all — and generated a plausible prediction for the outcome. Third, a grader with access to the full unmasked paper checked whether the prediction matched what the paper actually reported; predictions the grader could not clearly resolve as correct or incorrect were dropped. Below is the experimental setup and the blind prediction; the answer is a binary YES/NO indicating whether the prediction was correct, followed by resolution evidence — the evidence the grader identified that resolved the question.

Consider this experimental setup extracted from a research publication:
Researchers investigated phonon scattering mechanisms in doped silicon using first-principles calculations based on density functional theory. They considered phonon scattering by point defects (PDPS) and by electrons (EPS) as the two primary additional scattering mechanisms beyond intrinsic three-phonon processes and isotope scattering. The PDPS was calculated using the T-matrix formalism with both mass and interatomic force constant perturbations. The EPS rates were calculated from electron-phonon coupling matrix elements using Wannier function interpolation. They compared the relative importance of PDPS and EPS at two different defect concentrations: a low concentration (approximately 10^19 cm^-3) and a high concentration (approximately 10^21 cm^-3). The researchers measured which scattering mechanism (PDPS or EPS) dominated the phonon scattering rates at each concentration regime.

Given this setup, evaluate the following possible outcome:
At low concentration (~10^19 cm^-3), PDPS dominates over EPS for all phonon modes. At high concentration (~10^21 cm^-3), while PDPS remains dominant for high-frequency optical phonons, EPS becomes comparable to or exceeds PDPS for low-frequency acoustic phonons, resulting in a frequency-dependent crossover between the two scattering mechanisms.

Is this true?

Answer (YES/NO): NO